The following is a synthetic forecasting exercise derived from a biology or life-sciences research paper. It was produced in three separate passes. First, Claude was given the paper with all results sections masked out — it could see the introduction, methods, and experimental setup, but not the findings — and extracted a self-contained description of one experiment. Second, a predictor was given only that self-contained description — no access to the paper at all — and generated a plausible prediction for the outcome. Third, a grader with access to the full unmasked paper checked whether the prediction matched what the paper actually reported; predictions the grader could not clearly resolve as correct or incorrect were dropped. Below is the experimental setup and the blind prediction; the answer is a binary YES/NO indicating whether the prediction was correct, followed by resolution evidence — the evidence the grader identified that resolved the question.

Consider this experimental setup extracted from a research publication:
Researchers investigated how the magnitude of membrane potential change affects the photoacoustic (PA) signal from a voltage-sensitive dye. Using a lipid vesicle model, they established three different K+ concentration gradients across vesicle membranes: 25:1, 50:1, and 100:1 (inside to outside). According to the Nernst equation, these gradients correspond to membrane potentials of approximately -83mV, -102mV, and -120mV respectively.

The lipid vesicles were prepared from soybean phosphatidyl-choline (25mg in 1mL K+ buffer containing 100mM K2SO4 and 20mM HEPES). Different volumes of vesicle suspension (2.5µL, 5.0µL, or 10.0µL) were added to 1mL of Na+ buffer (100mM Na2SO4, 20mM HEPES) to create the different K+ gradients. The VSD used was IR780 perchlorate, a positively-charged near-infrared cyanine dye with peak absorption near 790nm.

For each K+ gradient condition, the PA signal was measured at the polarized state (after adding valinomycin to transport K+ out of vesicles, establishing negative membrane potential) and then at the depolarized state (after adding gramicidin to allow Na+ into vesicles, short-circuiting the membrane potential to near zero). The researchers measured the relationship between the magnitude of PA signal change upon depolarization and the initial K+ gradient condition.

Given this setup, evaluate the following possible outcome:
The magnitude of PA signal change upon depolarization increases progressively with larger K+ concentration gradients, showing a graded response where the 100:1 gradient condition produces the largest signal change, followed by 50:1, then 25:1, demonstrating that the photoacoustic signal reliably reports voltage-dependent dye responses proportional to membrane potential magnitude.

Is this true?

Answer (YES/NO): YES